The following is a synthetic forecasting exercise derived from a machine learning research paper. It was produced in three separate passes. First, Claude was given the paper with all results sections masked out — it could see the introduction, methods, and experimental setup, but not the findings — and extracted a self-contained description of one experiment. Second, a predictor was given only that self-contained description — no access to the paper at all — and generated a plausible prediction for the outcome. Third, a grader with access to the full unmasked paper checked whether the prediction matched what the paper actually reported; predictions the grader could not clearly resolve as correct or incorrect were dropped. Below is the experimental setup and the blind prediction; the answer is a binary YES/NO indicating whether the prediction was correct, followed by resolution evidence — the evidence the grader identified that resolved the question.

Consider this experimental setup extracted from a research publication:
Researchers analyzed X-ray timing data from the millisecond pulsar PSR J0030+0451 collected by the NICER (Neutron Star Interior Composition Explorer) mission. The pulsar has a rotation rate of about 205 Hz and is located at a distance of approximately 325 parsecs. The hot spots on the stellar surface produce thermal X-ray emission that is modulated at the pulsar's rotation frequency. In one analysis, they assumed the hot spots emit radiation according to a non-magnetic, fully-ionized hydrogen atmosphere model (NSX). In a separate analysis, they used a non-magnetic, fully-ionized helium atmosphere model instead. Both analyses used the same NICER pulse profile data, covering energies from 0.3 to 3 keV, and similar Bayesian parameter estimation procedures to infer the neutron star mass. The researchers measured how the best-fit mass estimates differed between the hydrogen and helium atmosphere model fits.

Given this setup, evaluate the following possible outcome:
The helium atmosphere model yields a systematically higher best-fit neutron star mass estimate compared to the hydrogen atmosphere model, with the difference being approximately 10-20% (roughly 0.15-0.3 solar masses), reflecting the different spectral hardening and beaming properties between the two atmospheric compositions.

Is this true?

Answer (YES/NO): NO